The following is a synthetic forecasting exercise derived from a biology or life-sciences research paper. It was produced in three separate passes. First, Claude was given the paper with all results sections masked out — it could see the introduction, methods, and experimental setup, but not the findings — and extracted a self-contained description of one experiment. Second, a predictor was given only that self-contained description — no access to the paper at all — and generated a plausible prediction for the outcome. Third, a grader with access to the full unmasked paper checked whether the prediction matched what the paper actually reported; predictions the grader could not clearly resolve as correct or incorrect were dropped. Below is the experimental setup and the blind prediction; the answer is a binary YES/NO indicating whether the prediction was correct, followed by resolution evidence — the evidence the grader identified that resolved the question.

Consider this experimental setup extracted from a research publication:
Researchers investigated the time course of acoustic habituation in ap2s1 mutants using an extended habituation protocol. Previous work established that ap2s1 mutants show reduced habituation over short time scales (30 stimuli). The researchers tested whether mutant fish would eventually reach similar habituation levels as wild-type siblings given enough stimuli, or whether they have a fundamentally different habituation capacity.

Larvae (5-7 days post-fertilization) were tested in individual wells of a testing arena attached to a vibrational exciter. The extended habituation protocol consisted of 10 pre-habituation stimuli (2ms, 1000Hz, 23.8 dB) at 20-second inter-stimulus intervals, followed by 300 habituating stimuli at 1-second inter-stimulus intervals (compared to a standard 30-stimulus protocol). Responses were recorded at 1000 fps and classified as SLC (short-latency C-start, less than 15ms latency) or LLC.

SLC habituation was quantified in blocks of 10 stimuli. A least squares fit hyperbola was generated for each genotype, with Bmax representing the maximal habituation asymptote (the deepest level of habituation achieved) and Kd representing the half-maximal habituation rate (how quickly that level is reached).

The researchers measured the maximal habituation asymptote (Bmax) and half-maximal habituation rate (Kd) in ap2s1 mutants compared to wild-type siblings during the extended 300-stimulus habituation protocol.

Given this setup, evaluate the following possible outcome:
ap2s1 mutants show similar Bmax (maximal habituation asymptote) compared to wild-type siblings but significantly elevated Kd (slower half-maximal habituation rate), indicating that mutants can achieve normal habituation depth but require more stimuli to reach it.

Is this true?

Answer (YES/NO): NO